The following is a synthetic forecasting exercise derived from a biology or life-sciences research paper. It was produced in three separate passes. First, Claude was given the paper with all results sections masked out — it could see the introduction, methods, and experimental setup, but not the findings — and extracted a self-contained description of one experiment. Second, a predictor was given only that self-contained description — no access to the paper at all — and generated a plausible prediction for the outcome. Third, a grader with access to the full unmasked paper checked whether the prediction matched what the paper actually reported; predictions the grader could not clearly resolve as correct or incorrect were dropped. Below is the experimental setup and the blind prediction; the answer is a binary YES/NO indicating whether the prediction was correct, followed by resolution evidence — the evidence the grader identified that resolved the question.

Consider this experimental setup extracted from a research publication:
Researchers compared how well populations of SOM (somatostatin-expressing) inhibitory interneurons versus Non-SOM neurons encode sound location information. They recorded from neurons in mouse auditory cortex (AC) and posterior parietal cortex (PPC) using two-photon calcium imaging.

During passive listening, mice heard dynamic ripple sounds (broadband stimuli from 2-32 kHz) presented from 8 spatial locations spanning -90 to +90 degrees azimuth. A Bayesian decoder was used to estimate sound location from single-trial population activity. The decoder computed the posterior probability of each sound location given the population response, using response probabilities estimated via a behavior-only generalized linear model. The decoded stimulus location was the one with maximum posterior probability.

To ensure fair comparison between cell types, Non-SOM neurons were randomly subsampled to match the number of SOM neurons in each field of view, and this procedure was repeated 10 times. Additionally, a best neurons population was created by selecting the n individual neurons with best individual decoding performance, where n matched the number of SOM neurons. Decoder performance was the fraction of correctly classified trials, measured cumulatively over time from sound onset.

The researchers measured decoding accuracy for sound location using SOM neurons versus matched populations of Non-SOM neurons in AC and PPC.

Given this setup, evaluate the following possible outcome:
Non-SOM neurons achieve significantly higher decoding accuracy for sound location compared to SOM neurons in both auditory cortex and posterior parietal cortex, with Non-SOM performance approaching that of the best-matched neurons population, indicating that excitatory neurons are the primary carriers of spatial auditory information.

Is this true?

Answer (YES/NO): NO